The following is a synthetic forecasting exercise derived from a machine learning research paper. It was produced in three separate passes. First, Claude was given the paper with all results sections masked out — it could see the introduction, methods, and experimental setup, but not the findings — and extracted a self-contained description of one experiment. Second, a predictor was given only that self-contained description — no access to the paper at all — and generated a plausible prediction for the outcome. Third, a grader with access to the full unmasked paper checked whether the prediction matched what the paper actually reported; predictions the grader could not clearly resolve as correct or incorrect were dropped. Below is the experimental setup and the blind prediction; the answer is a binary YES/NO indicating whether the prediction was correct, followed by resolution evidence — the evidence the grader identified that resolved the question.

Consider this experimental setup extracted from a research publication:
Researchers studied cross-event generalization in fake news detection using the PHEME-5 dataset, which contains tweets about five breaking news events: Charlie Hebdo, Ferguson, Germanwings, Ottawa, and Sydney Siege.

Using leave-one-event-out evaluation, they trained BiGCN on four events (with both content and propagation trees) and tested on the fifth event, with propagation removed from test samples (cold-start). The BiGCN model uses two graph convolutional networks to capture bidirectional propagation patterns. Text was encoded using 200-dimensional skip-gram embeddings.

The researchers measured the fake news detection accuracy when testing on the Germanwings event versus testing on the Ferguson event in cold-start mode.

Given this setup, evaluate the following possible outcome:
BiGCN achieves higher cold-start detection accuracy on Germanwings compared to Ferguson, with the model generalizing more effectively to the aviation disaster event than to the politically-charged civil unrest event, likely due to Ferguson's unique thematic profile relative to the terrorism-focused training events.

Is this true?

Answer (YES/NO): YES